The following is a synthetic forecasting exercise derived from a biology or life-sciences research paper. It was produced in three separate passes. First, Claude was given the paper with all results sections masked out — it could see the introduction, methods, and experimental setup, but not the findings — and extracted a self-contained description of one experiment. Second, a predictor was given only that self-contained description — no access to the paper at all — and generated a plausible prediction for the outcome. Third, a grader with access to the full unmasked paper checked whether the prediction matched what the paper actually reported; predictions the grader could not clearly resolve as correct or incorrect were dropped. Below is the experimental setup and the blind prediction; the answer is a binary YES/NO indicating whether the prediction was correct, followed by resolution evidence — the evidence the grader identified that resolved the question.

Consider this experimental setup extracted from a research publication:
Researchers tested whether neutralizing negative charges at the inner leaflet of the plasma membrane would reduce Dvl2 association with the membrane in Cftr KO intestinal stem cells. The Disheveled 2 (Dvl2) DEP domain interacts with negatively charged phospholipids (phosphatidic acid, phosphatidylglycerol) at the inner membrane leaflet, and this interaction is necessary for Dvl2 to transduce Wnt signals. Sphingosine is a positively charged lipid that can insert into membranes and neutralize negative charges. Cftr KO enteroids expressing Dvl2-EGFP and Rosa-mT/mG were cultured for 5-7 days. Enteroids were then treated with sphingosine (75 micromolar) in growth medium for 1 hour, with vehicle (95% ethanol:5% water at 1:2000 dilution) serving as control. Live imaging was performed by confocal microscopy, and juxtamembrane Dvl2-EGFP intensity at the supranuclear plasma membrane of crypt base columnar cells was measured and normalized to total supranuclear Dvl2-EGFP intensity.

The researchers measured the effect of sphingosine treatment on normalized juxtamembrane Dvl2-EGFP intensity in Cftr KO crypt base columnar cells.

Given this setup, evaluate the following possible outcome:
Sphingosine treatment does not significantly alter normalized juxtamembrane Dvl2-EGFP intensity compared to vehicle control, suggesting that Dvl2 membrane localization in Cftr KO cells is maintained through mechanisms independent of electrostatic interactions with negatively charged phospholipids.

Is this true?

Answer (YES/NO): NO